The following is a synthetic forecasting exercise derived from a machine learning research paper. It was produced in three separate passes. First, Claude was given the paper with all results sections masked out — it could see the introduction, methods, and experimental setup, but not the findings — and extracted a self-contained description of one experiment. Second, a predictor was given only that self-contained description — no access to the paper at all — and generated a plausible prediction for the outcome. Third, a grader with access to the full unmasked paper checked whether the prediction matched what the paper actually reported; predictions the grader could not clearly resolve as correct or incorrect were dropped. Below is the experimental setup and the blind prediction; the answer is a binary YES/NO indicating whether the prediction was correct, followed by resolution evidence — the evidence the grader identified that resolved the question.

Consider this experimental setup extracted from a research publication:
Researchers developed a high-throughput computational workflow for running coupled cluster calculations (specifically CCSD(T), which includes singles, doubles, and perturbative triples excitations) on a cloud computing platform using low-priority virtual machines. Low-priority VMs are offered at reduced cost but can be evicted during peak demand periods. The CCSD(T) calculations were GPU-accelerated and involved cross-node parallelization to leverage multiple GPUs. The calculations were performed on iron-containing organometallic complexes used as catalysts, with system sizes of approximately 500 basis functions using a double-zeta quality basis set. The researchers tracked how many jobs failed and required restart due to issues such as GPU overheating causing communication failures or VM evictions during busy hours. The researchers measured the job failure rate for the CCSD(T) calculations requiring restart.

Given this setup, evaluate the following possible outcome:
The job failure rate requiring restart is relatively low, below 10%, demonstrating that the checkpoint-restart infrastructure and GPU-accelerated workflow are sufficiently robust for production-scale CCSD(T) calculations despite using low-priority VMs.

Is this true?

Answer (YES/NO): NO